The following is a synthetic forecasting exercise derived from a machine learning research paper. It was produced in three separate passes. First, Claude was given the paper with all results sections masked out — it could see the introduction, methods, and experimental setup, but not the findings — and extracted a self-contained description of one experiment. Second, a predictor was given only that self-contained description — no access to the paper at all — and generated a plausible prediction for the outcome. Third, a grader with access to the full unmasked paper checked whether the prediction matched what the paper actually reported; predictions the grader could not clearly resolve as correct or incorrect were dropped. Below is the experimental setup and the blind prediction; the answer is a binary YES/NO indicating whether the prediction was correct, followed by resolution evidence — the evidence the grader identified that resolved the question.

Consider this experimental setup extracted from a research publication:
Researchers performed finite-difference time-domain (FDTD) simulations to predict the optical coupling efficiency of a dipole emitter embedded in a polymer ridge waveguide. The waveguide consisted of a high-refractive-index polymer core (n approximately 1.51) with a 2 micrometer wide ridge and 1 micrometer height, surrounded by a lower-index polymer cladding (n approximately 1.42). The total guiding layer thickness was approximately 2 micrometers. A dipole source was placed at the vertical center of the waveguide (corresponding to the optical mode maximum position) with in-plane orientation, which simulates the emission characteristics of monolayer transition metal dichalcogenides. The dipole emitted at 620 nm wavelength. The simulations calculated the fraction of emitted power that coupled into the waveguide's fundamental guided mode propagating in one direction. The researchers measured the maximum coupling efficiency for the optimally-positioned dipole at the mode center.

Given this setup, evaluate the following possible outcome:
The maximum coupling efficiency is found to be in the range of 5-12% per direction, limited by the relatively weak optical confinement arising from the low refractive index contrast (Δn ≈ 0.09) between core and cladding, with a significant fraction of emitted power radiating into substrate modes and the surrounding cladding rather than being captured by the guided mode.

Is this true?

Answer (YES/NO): NO